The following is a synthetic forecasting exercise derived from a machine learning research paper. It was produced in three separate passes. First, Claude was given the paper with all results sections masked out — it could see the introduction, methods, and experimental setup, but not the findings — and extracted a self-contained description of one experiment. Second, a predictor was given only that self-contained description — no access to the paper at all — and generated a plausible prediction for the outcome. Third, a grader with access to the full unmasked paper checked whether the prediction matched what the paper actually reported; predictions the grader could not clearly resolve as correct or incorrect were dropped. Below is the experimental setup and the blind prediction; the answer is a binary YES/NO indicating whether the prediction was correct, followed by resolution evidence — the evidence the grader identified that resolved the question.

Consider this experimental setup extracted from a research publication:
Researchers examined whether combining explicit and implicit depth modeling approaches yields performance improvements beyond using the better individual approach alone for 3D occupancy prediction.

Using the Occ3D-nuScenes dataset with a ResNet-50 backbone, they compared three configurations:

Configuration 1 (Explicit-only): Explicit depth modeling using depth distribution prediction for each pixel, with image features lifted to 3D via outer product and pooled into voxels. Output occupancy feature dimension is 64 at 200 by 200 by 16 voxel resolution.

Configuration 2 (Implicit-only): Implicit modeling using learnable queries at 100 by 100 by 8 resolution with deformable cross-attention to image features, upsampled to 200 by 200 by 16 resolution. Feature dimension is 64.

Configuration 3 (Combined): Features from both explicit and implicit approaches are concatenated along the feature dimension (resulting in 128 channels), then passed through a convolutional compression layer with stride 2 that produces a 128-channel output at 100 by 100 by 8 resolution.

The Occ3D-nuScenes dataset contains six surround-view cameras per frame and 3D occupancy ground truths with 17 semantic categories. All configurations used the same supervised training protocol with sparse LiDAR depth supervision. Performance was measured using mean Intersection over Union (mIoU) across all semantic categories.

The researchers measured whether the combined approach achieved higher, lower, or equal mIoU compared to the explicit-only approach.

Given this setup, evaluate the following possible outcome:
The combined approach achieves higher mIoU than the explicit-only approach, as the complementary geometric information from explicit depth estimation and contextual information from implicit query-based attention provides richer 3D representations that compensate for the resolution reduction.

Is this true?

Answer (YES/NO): YES